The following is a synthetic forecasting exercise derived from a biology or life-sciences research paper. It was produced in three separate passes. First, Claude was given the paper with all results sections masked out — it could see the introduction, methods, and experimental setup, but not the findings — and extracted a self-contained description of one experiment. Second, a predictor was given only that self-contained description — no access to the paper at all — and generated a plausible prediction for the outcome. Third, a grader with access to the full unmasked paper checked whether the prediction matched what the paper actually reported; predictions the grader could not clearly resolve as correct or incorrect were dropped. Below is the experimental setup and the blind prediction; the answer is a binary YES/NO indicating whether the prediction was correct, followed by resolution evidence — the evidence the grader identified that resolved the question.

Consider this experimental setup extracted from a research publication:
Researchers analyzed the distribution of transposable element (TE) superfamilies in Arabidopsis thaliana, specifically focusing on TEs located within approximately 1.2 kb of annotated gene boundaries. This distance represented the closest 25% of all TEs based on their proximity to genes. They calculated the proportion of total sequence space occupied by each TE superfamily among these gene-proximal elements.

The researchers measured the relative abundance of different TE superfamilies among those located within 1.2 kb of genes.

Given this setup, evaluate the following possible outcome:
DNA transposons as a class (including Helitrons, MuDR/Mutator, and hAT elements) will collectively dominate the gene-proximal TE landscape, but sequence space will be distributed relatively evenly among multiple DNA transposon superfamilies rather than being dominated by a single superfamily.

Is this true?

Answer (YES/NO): NO